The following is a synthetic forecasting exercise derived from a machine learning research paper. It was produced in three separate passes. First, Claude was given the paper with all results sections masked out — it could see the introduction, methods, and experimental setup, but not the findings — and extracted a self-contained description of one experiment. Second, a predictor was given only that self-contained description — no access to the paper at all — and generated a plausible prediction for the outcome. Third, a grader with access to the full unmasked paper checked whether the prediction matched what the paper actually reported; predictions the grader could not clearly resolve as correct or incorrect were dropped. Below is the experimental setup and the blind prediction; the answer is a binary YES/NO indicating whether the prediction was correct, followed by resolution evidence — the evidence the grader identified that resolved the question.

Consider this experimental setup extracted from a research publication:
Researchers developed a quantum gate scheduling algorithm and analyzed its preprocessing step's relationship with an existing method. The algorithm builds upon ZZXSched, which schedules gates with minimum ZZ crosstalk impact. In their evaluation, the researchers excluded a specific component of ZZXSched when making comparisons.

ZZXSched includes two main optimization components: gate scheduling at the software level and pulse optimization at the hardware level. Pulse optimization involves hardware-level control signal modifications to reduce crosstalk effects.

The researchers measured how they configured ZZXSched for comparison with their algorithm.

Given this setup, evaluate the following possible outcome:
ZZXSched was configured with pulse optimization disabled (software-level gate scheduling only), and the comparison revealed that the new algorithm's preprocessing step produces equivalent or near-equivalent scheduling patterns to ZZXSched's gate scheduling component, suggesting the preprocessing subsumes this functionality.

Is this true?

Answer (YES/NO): NO